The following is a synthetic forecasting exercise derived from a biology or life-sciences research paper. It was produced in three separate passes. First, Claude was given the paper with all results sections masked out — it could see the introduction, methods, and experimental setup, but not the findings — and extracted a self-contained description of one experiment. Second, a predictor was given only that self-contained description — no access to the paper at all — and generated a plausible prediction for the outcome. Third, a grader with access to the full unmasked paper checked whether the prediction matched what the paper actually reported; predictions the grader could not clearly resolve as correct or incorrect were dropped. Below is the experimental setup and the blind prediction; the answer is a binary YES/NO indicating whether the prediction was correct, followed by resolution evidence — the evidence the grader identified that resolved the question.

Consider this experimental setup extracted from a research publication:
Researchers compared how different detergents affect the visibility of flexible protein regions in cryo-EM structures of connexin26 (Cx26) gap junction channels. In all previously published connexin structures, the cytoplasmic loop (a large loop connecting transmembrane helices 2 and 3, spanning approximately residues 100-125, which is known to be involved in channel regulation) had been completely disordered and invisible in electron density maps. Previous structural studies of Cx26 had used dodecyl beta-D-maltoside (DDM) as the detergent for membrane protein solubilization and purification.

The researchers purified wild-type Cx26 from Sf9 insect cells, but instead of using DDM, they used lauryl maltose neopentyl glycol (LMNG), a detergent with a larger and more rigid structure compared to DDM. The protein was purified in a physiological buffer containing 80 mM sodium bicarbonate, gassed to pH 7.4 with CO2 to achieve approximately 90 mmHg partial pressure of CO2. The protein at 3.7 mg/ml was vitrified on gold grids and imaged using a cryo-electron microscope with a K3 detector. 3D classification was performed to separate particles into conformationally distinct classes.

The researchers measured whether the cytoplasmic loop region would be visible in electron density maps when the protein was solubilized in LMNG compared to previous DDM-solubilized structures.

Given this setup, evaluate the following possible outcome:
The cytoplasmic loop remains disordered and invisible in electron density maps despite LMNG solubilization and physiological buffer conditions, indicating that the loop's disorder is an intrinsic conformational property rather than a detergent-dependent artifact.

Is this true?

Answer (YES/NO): NO